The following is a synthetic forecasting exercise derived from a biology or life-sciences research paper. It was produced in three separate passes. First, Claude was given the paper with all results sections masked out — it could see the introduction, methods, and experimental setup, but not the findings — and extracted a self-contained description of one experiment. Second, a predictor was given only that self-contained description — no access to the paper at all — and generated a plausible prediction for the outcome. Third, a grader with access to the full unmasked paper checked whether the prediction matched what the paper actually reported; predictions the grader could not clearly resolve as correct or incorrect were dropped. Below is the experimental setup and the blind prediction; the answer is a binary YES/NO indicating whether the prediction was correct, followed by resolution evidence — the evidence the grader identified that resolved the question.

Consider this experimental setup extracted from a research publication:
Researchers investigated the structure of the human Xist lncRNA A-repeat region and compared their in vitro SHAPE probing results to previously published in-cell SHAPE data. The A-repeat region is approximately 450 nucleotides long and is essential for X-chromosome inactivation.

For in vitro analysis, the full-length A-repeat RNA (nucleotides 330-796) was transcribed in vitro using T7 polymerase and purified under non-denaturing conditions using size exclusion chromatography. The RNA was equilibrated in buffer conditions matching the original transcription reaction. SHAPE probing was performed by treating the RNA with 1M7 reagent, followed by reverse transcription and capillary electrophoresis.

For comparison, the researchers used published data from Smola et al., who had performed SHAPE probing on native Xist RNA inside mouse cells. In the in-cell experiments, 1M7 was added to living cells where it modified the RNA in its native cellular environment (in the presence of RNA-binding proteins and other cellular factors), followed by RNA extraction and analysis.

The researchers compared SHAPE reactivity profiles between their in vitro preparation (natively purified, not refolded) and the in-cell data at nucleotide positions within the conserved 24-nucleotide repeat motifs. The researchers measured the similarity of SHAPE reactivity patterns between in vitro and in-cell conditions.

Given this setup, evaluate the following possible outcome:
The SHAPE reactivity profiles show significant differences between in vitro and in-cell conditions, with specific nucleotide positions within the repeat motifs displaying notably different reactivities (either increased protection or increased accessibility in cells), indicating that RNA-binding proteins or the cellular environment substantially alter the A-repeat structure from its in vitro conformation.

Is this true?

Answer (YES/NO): NO